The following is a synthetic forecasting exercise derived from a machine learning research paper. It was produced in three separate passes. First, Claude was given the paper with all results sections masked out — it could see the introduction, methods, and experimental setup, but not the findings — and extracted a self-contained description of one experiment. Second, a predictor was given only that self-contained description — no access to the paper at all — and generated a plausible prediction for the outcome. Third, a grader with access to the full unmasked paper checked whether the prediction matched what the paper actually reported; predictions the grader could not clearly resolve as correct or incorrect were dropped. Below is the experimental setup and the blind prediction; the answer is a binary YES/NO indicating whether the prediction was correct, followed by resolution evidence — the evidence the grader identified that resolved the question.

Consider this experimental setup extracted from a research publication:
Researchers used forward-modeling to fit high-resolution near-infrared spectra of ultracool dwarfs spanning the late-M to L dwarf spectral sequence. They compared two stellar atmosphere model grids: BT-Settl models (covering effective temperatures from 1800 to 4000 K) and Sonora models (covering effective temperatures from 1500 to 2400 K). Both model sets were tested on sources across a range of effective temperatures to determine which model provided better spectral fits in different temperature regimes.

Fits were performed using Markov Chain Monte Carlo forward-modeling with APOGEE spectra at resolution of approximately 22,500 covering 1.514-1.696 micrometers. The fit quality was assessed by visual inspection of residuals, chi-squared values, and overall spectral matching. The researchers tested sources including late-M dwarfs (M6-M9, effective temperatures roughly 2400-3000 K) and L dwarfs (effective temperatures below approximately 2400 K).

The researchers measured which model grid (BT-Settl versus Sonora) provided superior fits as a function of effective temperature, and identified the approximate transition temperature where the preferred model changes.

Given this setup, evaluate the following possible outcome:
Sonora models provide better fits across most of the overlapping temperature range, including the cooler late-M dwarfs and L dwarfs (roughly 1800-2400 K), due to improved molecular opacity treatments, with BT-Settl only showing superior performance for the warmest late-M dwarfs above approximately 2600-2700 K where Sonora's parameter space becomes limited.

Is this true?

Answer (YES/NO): NO